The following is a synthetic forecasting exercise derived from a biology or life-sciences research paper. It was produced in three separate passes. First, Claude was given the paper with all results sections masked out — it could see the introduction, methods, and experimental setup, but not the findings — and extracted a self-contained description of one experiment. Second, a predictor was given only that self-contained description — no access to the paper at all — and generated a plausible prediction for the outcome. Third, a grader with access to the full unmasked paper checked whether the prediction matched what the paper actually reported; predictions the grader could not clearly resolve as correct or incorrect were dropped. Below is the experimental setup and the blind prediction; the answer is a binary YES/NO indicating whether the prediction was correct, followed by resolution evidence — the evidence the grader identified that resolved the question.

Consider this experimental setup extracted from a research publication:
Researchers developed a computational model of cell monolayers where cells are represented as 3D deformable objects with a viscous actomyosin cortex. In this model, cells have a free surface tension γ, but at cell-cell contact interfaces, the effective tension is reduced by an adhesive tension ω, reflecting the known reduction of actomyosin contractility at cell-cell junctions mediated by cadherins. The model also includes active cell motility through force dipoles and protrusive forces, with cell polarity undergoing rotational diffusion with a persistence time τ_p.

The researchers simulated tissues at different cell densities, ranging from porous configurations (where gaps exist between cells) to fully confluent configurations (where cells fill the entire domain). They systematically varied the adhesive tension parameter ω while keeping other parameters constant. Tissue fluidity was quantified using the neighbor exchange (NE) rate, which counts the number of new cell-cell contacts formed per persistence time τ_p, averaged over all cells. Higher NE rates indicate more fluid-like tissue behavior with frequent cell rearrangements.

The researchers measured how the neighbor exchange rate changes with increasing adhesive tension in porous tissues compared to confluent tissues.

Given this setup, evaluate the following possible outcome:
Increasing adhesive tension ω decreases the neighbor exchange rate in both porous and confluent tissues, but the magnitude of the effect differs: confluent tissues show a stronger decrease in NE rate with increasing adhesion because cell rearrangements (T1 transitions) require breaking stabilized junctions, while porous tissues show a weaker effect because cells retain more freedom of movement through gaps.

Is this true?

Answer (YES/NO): NO